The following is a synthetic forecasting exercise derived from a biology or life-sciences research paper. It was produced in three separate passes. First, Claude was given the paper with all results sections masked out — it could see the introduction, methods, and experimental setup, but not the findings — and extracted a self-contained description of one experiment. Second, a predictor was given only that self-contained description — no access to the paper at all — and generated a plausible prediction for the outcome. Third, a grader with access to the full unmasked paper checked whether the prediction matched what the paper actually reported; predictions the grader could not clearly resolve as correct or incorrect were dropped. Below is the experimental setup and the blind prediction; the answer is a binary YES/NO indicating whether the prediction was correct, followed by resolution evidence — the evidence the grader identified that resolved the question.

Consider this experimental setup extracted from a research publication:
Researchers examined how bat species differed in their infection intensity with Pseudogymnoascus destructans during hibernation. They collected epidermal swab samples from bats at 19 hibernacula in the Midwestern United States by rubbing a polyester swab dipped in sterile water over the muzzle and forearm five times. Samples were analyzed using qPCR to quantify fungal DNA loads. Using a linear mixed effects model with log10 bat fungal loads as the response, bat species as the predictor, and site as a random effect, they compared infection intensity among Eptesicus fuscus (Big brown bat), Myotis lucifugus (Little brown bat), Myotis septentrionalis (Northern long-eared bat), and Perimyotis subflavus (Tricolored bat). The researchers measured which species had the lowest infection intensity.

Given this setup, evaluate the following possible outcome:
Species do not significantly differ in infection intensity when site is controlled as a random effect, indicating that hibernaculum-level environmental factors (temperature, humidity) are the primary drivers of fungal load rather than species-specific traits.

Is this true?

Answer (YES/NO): NO